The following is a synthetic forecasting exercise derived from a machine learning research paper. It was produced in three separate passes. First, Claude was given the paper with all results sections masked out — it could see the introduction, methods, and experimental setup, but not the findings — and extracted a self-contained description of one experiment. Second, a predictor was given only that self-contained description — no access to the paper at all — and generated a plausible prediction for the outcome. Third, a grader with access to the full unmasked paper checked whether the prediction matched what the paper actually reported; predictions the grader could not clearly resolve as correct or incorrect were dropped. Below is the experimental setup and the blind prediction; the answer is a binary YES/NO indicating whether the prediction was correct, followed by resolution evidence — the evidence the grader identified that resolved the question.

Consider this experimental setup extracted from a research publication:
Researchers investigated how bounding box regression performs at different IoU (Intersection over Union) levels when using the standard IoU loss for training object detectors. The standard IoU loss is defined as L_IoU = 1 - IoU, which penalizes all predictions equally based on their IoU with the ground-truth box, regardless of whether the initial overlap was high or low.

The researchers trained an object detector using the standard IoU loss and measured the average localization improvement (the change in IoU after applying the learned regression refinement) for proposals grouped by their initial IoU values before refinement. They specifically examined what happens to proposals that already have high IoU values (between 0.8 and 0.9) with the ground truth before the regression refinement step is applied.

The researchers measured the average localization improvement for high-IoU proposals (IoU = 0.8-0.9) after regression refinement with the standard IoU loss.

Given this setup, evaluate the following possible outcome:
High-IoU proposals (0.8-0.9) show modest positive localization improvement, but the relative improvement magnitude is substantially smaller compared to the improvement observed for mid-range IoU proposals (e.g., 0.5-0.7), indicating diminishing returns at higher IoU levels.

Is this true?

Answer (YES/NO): NO